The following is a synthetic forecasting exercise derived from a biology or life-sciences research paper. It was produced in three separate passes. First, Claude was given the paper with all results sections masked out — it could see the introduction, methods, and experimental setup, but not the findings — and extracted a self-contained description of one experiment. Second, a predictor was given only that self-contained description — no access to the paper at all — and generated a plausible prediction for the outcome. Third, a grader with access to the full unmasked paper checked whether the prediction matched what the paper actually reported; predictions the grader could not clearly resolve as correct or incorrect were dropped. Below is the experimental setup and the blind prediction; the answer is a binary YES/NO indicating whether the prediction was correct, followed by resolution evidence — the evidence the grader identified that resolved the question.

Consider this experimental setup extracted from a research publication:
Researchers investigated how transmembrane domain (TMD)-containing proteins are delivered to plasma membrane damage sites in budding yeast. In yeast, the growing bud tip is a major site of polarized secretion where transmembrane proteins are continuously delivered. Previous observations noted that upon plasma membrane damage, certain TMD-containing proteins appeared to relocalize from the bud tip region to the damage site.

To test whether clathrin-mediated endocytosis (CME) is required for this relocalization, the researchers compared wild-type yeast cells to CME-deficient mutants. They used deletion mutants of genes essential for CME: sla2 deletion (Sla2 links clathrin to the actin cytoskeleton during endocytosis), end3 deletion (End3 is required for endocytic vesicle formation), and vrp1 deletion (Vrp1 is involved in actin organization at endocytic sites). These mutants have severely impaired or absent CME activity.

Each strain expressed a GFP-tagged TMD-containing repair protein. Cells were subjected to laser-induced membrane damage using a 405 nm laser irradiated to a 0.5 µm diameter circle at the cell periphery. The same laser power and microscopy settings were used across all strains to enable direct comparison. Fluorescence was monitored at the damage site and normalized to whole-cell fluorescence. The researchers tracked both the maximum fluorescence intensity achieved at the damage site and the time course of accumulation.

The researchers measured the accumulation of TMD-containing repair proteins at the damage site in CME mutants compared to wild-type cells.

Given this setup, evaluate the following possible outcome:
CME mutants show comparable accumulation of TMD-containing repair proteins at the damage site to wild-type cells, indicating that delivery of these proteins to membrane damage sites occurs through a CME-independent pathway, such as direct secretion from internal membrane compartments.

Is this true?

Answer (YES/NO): NO